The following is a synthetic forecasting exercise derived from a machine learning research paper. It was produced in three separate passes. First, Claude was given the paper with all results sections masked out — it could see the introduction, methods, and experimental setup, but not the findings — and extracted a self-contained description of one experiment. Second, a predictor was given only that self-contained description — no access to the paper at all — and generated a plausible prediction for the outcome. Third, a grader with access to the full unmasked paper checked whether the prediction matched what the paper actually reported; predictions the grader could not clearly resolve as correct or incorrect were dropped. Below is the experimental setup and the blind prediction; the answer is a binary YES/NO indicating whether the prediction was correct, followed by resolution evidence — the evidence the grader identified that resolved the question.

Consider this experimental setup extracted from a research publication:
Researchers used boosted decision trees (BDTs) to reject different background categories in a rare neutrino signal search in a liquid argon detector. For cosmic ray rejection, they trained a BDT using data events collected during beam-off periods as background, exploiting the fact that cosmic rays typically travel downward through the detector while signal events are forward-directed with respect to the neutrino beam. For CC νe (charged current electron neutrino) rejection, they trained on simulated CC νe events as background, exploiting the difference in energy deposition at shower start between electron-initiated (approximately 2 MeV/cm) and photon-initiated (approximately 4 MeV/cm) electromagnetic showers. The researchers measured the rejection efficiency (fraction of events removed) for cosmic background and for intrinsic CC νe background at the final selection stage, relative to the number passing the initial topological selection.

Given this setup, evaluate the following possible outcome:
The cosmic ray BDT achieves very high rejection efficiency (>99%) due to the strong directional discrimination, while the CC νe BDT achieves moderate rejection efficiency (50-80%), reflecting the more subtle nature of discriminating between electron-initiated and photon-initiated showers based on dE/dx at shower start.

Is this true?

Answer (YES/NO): NO